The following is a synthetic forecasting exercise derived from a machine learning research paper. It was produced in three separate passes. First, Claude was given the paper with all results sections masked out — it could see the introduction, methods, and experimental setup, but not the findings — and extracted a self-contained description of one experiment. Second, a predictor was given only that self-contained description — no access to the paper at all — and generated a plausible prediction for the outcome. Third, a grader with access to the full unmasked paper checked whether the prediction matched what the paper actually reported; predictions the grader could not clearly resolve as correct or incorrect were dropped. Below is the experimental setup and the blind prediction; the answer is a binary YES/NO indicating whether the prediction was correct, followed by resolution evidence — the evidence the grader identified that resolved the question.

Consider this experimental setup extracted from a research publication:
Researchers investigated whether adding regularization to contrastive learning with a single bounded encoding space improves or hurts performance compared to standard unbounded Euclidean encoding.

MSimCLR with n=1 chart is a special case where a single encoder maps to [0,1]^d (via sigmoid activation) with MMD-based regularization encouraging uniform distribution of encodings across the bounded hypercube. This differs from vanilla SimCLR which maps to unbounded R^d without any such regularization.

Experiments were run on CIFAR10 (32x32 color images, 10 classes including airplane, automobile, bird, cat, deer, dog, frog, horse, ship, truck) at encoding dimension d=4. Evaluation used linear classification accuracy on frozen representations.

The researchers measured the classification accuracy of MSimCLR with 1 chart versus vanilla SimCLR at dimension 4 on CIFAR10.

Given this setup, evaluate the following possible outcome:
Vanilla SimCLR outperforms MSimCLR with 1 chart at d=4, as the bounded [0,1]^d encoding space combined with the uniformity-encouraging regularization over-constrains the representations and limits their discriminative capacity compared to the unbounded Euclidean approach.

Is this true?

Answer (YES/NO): YES